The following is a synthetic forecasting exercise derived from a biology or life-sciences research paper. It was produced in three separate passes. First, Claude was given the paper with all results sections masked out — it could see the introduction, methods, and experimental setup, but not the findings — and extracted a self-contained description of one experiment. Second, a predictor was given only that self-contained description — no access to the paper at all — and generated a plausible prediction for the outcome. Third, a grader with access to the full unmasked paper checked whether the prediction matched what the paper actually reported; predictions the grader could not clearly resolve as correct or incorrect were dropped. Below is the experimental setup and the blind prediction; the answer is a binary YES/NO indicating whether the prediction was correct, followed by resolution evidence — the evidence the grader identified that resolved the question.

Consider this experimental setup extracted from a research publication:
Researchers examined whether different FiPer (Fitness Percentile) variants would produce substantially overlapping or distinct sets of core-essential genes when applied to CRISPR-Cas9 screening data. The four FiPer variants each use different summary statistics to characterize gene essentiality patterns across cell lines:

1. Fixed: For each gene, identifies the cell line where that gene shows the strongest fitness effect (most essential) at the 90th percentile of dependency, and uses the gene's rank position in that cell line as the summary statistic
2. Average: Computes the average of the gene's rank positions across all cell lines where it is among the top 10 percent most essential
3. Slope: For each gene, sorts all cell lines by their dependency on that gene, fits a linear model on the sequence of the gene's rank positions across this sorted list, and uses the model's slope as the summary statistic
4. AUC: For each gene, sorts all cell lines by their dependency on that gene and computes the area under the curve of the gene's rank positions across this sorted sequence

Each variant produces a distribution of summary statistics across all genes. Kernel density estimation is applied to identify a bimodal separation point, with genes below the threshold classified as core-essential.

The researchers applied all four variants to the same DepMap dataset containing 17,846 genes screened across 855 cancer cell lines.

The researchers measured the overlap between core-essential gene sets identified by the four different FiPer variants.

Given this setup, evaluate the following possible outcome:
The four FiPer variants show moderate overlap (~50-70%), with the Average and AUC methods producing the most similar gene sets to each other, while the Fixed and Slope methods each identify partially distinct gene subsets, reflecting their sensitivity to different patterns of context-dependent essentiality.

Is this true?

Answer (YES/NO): NO